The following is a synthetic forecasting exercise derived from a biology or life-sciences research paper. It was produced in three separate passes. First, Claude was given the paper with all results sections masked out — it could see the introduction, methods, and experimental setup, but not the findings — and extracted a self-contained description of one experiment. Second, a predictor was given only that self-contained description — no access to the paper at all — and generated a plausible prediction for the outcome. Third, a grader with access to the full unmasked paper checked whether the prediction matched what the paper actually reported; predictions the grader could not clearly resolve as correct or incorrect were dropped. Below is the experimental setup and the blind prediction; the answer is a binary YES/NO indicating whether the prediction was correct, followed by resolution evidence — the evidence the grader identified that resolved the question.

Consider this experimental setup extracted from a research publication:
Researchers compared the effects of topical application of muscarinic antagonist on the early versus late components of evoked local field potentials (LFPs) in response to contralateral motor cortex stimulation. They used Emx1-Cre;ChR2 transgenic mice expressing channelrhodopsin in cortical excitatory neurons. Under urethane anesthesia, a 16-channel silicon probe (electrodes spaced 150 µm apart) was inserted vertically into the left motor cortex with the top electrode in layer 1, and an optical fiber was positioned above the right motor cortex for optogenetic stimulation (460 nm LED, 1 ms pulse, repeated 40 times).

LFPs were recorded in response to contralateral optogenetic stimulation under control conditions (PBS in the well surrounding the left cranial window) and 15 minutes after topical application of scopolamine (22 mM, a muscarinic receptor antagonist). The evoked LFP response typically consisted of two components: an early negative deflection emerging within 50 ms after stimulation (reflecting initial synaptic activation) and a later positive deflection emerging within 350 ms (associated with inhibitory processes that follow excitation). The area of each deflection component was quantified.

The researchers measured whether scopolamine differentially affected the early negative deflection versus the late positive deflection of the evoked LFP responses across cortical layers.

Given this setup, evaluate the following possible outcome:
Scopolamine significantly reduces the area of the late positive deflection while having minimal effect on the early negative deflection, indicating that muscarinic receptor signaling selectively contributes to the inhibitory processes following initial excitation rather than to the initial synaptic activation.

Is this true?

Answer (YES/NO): NO